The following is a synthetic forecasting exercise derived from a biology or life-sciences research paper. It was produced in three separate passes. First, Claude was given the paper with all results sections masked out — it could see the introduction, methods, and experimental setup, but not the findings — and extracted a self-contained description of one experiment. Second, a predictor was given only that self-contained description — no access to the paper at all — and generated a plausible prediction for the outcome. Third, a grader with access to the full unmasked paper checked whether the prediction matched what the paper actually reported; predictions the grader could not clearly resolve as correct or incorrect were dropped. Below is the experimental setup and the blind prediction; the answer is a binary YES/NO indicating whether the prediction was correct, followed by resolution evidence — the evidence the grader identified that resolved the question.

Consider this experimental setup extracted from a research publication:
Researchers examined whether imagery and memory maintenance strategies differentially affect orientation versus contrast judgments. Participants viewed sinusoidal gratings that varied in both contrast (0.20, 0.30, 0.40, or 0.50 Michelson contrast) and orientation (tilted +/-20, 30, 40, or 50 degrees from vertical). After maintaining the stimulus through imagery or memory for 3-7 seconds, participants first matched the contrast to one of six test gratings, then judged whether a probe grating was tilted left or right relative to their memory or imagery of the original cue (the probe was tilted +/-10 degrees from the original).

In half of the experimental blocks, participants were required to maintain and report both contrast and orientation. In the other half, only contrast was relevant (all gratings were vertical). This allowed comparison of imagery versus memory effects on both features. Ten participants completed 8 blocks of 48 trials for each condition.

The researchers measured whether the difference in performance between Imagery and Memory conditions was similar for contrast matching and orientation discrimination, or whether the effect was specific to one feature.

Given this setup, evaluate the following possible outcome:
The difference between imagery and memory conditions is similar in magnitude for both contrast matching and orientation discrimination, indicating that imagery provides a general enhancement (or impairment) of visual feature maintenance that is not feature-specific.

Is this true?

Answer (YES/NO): NO